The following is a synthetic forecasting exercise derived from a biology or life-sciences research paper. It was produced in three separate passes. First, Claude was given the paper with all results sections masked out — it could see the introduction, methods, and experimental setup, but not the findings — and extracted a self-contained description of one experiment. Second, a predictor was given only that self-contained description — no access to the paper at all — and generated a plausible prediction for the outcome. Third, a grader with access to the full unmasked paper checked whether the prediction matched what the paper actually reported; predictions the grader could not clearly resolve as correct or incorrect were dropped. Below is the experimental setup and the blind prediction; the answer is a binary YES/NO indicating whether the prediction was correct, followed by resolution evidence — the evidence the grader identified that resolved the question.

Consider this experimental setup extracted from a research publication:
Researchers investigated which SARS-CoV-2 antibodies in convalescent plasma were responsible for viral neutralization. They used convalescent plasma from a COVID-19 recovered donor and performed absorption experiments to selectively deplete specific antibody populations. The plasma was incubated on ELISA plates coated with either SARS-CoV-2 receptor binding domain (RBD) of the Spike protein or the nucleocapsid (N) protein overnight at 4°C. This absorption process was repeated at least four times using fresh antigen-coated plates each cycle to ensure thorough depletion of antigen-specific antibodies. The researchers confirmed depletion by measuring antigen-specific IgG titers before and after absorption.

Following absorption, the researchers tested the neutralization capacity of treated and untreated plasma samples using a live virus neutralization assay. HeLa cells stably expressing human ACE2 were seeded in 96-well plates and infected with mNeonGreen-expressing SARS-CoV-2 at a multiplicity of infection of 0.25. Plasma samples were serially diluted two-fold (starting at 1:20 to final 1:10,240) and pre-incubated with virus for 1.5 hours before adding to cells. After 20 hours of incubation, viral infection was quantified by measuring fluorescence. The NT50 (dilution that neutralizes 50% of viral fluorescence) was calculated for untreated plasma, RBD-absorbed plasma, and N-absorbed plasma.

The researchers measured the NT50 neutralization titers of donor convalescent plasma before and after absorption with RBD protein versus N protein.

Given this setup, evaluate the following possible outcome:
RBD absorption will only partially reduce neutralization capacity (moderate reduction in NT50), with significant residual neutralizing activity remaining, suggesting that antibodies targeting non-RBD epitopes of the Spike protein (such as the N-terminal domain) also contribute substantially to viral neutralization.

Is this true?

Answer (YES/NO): NO